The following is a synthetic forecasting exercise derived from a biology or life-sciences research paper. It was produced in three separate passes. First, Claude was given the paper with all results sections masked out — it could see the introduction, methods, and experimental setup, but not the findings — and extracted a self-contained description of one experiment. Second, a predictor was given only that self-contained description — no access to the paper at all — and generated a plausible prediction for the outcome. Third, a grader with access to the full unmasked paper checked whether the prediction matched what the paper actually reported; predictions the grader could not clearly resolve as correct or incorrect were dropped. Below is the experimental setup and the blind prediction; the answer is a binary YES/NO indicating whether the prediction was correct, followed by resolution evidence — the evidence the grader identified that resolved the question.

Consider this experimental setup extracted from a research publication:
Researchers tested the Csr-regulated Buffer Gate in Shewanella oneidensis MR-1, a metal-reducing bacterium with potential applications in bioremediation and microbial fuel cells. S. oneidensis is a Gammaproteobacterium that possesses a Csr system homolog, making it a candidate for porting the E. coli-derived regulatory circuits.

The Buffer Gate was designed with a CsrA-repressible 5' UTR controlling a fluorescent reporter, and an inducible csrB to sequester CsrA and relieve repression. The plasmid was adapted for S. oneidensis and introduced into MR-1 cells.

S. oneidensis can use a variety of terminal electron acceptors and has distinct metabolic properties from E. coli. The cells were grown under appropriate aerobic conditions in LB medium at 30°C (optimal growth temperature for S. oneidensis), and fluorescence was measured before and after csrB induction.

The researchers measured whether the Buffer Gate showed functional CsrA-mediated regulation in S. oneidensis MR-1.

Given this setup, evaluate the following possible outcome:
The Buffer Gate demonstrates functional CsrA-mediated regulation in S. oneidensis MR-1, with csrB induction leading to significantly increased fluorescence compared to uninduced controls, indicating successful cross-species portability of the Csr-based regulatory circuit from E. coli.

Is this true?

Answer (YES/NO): YES